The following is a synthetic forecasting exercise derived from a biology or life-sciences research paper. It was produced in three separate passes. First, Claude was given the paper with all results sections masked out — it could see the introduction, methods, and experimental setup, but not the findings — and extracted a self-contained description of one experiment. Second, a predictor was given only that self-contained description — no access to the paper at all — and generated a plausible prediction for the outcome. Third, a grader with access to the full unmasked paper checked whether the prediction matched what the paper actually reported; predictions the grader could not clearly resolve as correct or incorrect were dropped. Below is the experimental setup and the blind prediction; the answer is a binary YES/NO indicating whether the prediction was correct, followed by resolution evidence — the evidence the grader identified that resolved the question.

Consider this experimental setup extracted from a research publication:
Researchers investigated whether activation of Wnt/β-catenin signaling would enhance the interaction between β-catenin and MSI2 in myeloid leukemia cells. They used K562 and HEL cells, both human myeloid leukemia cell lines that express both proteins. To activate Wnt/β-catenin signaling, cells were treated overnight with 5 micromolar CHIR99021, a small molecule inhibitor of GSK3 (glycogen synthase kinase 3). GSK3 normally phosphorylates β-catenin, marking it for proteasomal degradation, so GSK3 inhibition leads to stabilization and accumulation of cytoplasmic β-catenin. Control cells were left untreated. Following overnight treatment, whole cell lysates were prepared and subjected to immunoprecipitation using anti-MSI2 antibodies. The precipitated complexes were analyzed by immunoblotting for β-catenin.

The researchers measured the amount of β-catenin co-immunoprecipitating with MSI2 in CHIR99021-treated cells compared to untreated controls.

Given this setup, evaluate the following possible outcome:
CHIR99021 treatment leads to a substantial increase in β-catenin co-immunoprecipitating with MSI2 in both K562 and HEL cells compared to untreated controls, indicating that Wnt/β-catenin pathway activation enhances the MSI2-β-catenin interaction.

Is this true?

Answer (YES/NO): NO